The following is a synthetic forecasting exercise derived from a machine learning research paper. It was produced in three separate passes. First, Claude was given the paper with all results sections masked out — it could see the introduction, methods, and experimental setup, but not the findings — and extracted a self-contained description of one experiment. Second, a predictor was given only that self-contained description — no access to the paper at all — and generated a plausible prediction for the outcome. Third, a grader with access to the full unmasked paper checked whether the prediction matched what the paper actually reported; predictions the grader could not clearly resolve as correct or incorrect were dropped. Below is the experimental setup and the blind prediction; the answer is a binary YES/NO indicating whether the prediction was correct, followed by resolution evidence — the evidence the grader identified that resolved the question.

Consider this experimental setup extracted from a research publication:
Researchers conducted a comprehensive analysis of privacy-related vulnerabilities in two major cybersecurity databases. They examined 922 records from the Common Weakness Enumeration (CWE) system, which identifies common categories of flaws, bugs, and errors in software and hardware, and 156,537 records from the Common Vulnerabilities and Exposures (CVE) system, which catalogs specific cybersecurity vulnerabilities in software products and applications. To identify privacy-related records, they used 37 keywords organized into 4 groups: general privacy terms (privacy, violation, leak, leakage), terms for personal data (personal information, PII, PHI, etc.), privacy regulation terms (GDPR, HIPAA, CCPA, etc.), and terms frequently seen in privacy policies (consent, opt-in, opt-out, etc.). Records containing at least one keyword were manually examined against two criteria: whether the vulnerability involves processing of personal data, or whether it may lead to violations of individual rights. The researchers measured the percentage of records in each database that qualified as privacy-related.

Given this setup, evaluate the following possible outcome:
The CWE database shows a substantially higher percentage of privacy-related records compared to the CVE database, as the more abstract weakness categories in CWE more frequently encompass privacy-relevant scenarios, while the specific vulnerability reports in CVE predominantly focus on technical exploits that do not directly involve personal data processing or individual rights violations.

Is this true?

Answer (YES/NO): YES